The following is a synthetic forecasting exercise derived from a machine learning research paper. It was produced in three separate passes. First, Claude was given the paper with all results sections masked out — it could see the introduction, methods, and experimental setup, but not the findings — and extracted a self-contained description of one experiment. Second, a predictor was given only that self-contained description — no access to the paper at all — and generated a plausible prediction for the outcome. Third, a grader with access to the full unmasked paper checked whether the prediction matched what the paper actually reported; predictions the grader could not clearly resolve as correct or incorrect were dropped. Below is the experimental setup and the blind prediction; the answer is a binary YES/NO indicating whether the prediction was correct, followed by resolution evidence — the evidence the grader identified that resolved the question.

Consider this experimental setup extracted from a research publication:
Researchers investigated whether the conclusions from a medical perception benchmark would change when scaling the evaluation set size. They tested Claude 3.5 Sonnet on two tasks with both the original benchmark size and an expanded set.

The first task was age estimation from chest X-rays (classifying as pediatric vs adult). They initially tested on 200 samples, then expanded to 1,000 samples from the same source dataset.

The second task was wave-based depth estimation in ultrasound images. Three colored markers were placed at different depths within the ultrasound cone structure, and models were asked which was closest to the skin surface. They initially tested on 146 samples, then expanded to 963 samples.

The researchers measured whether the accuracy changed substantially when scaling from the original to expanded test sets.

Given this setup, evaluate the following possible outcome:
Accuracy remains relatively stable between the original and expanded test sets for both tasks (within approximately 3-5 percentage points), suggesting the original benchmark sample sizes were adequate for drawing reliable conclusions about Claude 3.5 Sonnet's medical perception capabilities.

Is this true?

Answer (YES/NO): YES